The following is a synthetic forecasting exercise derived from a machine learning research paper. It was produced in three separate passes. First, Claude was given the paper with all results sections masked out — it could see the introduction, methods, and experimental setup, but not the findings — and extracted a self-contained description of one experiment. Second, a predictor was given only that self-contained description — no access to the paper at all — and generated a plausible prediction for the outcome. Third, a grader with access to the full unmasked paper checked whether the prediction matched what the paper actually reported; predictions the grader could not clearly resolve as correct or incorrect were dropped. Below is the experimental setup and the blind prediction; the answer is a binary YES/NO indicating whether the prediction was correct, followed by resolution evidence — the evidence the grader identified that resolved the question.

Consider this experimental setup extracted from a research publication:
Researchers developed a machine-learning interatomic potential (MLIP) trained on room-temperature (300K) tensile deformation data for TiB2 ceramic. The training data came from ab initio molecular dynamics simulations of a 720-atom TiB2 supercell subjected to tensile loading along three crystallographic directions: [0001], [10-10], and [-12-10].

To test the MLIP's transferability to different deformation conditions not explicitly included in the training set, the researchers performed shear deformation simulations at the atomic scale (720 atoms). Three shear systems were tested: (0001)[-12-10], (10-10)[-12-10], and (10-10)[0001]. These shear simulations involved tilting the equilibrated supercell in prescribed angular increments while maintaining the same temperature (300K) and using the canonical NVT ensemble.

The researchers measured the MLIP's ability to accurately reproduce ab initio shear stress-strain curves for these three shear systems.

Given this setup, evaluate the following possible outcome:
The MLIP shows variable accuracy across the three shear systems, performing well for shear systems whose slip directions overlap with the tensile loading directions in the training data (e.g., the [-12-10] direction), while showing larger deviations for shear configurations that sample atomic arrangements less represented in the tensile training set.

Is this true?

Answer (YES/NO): NO